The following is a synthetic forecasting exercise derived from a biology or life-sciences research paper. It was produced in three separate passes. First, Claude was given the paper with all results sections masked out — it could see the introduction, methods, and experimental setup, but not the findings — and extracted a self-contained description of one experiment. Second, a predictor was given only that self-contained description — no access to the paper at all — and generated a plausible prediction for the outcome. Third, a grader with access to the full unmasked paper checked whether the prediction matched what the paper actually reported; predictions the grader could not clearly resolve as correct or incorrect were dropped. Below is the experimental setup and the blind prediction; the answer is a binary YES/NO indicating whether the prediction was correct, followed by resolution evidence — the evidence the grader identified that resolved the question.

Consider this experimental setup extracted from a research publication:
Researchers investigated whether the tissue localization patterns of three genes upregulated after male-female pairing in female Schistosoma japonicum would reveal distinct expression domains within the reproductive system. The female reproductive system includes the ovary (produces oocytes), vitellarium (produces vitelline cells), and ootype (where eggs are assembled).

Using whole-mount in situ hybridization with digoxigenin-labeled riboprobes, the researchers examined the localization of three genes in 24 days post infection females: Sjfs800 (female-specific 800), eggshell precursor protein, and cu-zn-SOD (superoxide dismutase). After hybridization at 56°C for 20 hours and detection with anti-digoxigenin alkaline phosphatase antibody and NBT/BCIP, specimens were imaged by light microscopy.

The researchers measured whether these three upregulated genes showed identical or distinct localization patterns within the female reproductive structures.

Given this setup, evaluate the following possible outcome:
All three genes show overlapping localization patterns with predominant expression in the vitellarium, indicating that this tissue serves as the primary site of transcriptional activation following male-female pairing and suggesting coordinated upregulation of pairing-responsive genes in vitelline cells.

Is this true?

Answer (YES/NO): NO